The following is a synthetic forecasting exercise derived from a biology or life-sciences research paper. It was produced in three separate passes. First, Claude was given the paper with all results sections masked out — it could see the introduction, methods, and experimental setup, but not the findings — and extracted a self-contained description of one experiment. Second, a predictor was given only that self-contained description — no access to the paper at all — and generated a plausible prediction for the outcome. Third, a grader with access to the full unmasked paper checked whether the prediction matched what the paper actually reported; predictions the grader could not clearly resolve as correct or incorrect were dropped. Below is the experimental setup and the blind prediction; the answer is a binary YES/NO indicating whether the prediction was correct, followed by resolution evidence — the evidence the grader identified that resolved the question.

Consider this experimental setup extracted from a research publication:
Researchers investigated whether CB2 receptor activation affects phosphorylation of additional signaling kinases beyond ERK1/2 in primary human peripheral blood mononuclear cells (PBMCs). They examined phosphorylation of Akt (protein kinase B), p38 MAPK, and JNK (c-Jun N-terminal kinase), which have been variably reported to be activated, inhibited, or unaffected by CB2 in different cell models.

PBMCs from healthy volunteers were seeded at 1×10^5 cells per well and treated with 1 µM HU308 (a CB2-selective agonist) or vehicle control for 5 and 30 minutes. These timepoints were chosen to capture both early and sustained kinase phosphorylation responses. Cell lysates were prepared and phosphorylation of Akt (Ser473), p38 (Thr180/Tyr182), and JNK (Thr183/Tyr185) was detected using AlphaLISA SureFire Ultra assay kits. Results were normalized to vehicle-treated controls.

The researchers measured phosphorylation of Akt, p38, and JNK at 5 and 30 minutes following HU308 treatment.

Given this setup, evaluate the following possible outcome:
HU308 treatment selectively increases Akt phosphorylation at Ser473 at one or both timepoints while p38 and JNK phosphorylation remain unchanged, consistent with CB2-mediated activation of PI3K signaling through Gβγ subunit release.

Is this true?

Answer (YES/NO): NO